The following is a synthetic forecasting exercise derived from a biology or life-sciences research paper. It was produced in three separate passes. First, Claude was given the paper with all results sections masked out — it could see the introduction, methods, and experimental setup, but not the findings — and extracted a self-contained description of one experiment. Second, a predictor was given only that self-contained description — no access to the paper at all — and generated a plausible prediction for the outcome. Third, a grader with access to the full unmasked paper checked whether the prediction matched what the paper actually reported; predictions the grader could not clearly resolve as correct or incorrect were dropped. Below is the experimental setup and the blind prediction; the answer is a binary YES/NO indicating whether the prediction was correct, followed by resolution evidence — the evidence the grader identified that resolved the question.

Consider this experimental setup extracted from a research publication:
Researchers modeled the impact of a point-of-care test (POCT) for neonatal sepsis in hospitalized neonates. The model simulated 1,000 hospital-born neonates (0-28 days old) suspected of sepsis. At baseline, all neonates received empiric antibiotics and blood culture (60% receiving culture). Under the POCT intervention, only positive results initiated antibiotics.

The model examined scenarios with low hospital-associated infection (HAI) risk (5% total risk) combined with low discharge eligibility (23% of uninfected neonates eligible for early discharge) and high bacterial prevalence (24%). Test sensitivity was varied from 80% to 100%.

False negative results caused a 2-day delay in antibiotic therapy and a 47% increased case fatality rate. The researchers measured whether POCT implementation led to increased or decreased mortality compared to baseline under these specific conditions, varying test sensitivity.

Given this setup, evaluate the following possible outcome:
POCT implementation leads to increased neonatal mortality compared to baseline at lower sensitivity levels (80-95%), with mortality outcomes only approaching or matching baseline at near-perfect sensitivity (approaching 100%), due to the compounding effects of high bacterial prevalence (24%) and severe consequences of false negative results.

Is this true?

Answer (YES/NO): NO